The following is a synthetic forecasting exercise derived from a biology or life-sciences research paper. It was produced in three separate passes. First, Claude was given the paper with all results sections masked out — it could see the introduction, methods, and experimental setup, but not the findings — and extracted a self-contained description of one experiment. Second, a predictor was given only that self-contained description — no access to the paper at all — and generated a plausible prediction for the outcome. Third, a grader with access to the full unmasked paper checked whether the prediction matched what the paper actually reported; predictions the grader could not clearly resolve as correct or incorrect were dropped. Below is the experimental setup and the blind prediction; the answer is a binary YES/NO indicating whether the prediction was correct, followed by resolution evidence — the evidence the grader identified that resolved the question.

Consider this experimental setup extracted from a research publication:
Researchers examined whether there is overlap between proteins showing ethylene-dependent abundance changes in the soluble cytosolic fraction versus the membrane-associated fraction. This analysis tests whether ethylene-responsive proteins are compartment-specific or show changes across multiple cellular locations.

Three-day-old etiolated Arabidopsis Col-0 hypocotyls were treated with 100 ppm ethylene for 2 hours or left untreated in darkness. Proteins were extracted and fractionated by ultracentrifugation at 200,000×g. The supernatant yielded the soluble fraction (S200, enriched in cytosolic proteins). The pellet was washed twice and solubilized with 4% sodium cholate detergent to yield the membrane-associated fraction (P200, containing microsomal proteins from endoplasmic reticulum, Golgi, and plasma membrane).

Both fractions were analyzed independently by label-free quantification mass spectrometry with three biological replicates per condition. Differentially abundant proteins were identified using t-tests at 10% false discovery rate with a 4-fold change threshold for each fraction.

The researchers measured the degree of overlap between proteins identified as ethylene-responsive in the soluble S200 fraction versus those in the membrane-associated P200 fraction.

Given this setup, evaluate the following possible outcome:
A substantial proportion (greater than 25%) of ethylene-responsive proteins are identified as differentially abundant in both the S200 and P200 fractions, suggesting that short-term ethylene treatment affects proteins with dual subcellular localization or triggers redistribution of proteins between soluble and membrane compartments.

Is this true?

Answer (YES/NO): NO